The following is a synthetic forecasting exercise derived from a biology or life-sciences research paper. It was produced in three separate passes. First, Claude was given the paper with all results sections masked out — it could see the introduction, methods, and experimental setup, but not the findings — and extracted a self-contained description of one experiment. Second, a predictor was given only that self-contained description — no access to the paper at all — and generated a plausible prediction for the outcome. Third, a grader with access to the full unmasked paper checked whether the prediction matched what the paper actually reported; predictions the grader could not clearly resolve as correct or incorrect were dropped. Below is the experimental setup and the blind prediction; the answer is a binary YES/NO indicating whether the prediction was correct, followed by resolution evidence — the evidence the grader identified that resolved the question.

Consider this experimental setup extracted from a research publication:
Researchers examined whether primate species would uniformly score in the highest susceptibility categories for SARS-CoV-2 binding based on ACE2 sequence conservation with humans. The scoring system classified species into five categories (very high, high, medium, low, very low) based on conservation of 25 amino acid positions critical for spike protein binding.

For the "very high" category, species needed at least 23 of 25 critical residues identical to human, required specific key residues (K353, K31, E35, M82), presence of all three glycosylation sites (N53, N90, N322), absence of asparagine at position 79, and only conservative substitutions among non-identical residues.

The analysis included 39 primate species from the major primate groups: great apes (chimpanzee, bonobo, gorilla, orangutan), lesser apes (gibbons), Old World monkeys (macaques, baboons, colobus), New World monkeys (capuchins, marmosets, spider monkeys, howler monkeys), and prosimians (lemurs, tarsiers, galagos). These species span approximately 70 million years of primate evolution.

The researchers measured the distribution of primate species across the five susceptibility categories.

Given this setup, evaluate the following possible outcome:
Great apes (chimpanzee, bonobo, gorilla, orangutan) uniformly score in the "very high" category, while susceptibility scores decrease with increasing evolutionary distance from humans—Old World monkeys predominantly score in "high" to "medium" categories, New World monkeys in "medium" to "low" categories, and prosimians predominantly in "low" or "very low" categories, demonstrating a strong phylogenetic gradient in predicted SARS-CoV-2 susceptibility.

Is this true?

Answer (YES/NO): NO